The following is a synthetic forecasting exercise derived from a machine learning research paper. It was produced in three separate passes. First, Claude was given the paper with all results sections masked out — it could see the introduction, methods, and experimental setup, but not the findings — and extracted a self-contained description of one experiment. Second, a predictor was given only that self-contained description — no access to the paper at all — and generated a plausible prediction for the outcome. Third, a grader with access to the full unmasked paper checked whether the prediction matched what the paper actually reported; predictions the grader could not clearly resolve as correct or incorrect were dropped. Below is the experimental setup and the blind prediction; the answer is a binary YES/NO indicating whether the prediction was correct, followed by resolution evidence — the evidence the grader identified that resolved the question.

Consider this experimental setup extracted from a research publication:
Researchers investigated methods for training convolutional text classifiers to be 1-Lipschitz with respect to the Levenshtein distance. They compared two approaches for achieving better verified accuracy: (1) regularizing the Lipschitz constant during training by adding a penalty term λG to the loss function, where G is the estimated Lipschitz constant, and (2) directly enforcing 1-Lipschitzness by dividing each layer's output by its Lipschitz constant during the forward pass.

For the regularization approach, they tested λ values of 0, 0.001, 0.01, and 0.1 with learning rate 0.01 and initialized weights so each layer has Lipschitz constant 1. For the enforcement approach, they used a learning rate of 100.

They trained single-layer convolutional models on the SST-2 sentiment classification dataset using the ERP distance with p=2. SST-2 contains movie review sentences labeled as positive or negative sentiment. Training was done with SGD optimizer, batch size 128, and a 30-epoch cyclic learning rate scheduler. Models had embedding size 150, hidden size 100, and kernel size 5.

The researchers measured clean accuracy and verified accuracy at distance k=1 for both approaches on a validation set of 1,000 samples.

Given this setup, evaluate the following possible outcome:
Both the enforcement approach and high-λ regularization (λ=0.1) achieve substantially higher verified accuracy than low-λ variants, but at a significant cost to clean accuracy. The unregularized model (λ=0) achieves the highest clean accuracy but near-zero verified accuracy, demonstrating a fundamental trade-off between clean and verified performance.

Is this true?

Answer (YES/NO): YES